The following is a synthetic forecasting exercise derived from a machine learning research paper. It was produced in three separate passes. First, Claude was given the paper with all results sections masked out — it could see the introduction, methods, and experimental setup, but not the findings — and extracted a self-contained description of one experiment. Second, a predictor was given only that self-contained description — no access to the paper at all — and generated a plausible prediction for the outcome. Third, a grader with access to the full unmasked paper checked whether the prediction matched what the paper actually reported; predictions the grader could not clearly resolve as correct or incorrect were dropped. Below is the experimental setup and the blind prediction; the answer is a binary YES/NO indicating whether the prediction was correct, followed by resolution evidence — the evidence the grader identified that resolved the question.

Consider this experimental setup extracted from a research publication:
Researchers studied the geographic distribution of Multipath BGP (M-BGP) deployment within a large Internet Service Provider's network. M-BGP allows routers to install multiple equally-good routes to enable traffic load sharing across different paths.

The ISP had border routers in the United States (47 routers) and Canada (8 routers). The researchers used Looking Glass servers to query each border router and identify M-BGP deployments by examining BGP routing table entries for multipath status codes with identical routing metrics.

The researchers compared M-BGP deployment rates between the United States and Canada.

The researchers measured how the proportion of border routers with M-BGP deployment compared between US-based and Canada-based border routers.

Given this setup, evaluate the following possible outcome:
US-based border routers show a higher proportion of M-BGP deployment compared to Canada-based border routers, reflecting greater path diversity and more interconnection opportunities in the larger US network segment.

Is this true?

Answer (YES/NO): NO